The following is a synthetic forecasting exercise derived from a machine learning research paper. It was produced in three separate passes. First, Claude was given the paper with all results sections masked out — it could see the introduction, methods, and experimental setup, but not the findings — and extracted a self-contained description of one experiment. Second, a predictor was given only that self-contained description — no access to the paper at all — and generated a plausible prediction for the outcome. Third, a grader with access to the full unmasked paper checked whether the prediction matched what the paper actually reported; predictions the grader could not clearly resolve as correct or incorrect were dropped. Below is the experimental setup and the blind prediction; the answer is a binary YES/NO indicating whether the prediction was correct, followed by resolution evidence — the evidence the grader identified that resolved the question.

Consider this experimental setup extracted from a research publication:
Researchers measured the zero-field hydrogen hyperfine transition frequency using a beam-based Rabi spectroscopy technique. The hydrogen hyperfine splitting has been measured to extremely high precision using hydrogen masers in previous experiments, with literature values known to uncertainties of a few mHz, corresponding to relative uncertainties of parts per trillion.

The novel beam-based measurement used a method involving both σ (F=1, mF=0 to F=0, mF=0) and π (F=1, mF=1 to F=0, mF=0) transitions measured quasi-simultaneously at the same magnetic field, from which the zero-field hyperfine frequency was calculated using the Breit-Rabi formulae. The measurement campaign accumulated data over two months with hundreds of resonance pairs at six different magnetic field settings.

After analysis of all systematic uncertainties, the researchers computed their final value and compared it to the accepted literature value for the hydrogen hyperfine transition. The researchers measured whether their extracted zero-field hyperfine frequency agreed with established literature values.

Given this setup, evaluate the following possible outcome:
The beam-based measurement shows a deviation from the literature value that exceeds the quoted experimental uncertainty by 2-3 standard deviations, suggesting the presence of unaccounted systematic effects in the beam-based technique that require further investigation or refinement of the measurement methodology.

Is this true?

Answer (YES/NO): NO